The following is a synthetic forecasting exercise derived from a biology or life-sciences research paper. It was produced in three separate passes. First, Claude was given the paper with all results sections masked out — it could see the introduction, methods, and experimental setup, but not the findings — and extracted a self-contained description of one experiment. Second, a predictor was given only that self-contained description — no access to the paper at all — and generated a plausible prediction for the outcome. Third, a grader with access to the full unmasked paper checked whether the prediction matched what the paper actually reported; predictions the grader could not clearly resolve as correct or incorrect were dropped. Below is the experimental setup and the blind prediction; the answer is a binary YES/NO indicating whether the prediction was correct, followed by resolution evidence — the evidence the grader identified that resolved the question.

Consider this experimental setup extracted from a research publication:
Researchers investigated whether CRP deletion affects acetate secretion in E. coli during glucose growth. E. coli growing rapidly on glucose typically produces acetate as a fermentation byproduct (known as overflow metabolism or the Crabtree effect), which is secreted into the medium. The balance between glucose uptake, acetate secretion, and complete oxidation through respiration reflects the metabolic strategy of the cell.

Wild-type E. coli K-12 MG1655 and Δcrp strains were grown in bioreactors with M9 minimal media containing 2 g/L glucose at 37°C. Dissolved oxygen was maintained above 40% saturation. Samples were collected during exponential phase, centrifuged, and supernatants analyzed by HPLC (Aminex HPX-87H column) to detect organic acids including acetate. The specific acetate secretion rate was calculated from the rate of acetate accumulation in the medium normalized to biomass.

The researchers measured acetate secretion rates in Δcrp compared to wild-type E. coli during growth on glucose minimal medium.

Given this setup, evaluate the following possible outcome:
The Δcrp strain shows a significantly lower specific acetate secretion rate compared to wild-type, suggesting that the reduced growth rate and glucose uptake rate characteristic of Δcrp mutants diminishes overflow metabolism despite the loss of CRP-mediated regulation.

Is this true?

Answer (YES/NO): YES